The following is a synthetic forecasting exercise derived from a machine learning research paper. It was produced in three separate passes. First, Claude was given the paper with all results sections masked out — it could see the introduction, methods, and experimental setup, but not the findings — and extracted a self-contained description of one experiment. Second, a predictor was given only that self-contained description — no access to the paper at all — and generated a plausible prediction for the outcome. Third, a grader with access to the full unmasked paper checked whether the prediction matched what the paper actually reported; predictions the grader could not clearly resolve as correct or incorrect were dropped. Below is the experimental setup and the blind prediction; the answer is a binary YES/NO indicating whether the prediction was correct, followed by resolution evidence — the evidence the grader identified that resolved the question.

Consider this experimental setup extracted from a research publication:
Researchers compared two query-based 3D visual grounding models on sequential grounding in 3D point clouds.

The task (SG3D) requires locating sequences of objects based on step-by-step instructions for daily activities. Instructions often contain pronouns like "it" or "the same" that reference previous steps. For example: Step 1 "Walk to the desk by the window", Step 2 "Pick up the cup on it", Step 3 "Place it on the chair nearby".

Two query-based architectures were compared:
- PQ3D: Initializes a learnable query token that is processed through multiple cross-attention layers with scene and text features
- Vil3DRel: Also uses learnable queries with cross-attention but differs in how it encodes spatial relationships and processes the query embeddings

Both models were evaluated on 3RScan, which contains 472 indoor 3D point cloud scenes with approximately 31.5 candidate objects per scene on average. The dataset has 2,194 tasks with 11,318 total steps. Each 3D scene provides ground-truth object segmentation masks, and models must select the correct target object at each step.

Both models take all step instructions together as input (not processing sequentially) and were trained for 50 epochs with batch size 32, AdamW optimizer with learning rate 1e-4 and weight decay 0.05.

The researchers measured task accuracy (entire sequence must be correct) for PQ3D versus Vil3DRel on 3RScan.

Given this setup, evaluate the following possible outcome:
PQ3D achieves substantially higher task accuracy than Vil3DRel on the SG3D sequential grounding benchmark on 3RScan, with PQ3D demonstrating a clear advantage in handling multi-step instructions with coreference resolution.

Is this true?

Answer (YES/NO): NO